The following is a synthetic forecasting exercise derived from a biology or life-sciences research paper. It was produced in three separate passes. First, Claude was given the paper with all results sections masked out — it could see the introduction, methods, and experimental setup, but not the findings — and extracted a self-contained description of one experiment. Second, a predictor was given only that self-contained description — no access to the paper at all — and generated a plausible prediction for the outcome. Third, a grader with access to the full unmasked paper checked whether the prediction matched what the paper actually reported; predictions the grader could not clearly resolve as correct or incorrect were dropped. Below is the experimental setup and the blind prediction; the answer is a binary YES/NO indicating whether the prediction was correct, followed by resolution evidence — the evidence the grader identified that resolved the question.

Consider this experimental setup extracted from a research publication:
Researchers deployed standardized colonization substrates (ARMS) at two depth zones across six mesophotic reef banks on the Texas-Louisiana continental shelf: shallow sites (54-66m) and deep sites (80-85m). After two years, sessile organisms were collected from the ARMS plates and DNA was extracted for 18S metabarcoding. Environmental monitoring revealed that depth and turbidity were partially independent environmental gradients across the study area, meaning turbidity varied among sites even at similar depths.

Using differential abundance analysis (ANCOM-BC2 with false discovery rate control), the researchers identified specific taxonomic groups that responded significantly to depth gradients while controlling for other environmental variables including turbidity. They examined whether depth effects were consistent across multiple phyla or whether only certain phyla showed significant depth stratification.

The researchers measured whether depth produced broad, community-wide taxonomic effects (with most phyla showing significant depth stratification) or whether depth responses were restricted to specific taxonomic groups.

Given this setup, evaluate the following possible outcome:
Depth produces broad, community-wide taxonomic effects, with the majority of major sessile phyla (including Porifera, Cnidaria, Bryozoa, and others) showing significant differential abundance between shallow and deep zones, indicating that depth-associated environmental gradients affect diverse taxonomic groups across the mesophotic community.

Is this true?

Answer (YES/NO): NO